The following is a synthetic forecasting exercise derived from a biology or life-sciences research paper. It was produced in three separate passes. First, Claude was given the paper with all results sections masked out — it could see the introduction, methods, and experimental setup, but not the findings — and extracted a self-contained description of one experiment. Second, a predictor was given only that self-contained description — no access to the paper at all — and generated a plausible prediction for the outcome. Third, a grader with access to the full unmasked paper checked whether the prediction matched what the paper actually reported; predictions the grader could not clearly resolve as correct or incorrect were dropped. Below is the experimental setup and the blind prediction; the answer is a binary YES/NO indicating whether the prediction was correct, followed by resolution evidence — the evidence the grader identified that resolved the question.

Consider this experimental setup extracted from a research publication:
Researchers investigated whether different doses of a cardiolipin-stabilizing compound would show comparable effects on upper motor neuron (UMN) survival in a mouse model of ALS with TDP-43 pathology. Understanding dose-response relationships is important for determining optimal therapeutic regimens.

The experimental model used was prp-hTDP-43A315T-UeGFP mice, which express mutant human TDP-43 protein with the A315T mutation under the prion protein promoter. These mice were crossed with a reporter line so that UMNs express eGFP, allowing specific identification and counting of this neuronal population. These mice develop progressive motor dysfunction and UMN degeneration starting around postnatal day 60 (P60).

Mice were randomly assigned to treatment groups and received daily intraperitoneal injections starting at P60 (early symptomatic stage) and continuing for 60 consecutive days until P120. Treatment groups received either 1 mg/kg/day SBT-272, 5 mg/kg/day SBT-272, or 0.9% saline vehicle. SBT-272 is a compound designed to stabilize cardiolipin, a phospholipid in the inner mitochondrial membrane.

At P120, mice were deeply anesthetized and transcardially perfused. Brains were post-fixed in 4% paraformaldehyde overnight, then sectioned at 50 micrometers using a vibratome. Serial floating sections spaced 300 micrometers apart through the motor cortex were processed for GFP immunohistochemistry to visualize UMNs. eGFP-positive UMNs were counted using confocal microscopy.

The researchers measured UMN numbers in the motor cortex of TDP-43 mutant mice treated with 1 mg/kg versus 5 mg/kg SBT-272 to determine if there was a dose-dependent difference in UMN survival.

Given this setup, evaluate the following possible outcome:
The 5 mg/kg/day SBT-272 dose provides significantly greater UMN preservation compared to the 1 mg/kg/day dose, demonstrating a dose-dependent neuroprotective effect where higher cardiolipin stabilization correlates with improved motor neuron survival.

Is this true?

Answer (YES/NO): NO